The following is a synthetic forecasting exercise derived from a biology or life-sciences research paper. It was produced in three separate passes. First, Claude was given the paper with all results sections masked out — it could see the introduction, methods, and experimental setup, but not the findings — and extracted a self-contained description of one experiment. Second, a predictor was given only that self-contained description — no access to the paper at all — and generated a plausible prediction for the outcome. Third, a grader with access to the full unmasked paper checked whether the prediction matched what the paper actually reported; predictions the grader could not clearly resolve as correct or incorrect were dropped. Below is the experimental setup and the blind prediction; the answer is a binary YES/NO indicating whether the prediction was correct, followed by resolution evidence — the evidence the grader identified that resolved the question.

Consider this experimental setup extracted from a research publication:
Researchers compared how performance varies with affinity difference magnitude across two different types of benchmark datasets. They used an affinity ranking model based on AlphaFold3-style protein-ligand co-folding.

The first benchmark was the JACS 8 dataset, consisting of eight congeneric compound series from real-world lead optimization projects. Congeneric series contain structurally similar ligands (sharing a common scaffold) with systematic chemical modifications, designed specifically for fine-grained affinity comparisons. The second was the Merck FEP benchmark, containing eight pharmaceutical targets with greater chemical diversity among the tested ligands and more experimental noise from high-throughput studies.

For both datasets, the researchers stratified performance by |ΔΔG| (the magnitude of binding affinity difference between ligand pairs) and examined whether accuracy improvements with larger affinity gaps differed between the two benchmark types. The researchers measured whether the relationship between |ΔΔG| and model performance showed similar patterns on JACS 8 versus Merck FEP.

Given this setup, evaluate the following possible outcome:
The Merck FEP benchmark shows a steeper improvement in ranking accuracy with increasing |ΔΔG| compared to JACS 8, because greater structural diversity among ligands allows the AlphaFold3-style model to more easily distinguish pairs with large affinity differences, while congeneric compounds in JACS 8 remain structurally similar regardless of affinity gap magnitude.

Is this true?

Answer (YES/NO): YES